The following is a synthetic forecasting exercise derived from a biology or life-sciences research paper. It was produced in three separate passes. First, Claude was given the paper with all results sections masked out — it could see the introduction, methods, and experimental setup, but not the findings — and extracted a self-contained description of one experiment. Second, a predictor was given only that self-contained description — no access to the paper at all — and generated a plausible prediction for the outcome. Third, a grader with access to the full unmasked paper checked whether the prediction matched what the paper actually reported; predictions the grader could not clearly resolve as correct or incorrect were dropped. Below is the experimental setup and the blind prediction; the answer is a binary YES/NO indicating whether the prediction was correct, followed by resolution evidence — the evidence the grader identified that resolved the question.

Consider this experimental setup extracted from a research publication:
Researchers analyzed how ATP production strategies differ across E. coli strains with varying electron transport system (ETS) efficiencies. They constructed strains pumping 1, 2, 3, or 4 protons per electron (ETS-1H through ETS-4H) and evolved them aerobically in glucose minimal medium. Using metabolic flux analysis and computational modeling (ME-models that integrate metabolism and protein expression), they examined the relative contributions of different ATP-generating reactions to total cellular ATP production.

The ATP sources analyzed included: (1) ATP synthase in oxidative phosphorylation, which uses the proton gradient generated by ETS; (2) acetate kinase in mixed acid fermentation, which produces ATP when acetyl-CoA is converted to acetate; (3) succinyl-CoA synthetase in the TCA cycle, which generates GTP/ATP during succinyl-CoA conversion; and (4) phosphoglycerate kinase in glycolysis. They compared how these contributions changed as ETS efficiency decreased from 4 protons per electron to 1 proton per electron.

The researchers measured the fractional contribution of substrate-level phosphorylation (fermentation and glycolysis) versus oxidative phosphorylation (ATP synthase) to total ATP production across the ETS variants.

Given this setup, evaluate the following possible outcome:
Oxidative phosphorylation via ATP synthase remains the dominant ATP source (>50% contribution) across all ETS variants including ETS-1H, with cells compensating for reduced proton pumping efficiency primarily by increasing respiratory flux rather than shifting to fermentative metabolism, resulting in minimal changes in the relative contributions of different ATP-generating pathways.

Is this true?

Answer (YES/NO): NO